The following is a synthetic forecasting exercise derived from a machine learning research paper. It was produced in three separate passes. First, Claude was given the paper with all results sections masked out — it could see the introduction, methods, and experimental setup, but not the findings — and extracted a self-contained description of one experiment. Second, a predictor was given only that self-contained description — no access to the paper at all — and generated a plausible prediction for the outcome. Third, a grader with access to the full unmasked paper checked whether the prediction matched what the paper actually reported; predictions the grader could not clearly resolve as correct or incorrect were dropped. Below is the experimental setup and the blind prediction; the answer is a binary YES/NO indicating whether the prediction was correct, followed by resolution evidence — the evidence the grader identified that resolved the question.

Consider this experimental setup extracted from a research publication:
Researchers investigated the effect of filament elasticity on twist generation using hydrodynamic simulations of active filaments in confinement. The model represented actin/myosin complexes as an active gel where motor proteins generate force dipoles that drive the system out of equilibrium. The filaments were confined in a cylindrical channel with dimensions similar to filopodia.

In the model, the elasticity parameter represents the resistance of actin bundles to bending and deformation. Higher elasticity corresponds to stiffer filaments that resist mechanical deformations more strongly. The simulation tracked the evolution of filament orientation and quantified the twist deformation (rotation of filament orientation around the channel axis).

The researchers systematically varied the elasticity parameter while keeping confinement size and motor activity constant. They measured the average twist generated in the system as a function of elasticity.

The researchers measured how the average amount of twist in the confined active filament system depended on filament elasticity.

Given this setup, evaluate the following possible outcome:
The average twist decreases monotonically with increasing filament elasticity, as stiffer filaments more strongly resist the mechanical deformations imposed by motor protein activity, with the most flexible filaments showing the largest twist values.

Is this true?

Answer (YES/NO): YES